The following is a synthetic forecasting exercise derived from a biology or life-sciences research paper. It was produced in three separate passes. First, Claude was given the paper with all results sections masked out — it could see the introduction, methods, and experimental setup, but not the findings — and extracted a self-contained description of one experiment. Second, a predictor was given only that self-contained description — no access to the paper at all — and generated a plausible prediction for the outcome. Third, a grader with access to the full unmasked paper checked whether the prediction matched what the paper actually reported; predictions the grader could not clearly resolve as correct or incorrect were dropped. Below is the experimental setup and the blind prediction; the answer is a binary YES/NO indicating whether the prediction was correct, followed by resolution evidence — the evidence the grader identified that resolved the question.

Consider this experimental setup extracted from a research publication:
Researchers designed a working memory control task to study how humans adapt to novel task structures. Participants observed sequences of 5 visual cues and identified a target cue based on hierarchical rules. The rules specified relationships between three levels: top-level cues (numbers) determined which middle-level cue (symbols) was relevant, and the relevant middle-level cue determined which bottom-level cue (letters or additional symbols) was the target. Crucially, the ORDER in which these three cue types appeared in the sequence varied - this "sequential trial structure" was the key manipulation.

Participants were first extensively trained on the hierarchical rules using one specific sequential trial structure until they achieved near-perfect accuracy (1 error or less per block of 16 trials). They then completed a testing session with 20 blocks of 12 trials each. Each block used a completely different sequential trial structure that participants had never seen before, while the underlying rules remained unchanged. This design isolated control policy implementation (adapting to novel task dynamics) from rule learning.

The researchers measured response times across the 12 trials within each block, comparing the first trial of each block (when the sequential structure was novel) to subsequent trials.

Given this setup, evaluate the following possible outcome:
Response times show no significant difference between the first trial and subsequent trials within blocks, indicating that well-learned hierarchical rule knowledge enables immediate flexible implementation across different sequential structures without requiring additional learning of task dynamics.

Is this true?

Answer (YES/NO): NO